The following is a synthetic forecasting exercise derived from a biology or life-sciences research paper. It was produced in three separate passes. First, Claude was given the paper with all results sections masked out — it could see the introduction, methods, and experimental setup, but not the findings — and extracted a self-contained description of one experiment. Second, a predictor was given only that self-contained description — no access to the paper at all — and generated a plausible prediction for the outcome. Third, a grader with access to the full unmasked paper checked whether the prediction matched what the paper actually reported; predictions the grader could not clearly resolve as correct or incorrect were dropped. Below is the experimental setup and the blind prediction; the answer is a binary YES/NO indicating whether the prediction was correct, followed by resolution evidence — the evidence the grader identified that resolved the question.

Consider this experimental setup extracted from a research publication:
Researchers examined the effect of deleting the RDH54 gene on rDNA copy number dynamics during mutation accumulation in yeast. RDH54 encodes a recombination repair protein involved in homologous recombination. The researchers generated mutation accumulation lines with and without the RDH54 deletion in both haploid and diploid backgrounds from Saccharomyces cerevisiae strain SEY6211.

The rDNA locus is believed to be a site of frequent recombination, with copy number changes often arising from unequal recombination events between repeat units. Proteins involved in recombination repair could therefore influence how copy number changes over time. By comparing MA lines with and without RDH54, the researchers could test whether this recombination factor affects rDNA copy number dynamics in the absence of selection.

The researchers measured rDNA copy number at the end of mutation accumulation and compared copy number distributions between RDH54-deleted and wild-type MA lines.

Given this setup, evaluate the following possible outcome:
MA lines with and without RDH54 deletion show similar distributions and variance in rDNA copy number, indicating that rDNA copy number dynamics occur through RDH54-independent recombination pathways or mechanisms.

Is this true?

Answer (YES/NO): NO